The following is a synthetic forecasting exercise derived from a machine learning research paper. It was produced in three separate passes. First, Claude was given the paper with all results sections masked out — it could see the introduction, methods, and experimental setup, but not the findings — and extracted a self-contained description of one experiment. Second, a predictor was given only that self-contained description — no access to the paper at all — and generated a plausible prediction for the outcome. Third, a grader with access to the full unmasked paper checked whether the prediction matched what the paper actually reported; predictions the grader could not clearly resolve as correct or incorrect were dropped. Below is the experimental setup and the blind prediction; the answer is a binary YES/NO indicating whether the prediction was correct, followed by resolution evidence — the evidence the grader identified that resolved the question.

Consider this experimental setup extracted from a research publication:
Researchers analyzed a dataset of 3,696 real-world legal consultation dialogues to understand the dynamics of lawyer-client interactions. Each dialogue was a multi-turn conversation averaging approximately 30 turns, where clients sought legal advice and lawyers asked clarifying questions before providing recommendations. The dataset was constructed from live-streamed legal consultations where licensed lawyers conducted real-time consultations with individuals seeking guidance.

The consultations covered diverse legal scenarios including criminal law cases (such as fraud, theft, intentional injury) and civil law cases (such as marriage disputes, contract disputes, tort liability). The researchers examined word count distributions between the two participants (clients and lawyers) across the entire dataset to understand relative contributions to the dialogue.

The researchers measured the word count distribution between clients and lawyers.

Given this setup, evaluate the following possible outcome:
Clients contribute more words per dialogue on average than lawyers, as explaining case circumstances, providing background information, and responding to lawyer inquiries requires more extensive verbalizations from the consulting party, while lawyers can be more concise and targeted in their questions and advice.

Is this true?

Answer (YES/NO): YES